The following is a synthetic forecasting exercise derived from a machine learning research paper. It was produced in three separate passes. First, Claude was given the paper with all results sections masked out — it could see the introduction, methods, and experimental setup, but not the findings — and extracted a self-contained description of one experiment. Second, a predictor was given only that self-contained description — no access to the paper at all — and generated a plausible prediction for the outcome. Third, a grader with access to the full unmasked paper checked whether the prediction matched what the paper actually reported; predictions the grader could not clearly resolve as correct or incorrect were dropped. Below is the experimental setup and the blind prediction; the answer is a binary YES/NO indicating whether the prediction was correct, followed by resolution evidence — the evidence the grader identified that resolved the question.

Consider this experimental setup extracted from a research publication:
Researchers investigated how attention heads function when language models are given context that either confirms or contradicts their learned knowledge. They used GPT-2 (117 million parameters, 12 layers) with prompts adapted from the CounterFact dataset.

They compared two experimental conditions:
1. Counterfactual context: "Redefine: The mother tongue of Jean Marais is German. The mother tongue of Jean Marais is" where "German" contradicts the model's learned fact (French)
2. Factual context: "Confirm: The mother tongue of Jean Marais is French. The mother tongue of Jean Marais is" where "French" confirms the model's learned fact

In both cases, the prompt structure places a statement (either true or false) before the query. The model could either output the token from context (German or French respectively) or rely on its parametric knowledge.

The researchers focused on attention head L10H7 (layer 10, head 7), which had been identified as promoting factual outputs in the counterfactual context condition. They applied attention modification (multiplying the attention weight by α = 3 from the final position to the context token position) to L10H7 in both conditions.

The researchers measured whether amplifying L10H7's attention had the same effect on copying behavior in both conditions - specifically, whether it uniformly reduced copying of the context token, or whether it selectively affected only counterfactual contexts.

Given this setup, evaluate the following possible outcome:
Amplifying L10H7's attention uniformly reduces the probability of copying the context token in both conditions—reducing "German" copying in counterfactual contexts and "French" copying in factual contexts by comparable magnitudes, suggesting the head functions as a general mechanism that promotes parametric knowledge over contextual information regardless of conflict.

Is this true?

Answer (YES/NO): YES